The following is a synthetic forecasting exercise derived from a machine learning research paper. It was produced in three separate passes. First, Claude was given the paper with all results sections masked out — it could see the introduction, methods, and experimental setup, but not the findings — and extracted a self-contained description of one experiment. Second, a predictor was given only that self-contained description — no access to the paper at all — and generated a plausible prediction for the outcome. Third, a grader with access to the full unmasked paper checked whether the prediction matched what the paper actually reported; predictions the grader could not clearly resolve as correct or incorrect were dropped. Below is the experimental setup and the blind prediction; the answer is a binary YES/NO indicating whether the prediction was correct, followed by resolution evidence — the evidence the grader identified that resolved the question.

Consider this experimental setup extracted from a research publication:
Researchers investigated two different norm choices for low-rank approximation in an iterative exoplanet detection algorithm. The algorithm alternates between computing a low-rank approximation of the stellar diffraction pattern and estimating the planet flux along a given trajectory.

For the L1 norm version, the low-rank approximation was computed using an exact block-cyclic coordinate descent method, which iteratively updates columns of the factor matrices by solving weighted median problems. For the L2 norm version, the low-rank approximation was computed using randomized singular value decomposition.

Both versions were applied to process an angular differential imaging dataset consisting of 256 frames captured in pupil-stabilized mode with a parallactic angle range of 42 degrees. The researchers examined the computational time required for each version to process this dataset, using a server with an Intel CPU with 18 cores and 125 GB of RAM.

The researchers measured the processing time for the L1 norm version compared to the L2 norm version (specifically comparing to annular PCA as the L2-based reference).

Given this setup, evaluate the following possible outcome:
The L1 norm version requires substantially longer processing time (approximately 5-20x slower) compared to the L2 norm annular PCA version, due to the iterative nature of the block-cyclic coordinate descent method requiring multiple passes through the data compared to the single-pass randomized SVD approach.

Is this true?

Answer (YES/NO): NO